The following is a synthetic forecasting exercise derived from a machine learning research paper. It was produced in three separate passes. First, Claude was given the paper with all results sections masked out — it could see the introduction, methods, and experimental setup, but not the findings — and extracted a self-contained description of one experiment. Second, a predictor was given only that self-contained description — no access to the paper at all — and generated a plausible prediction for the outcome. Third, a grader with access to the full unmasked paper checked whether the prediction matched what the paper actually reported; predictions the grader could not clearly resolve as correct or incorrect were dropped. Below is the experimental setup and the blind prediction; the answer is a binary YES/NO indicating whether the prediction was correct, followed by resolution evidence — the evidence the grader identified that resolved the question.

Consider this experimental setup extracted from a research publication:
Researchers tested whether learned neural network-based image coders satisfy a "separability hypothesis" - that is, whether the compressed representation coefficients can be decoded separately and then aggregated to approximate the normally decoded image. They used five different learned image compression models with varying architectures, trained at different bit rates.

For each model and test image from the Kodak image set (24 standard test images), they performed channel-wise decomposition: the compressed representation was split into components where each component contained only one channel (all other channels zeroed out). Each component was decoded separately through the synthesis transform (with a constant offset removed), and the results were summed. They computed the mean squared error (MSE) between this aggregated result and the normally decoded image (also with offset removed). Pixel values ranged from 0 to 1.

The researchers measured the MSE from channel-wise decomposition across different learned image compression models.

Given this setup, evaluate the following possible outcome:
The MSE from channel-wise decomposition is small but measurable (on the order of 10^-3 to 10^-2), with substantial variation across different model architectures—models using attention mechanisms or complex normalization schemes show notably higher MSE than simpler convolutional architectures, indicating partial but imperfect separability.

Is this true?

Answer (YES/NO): NO